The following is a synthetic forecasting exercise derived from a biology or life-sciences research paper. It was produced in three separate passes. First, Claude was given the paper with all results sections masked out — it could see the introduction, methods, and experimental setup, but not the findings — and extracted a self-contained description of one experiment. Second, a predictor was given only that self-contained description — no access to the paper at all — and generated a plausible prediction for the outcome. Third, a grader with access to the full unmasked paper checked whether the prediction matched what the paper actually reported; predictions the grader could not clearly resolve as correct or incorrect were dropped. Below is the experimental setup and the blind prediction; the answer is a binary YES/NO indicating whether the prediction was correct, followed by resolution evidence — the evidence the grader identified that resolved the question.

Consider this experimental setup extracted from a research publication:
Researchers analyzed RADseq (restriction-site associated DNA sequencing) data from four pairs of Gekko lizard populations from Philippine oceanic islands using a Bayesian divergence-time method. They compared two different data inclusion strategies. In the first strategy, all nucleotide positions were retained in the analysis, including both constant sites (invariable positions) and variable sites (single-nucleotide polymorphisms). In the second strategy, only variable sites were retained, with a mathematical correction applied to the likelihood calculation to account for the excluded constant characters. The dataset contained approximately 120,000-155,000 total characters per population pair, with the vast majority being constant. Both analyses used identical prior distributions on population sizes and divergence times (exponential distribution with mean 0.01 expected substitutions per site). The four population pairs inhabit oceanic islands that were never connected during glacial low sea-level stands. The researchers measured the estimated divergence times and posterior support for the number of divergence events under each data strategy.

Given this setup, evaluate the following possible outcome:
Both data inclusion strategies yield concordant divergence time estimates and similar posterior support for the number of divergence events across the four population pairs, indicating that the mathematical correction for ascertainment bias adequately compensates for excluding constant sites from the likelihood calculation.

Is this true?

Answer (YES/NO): NO